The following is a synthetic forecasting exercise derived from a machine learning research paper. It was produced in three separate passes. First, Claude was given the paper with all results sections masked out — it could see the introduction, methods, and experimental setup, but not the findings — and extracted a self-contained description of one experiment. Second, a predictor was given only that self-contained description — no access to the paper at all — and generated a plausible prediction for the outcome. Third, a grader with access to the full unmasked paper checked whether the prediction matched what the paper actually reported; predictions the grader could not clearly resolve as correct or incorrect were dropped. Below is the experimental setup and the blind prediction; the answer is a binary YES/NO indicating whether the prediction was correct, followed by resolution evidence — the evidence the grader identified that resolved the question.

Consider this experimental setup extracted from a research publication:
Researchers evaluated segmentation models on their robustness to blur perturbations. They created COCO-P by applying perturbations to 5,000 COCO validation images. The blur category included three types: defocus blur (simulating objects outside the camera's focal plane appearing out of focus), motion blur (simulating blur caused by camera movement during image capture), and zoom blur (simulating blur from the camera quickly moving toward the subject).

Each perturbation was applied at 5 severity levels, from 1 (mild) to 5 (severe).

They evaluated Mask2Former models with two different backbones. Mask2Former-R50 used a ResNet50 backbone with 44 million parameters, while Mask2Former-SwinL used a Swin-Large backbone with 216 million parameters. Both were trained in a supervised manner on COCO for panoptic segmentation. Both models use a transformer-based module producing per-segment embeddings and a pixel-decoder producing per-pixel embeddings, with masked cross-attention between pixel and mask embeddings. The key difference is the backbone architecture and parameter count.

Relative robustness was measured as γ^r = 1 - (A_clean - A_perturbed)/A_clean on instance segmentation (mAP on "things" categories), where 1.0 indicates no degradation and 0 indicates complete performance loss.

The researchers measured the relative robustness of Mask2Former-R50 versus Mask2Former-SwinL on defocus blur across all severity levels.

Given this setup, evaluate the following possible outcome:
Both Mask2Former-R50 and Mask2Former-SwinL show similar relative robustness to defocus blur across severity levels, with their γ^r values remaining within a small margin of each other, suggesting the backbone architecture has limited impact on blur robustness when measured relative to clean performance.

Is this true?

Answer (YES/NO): NO